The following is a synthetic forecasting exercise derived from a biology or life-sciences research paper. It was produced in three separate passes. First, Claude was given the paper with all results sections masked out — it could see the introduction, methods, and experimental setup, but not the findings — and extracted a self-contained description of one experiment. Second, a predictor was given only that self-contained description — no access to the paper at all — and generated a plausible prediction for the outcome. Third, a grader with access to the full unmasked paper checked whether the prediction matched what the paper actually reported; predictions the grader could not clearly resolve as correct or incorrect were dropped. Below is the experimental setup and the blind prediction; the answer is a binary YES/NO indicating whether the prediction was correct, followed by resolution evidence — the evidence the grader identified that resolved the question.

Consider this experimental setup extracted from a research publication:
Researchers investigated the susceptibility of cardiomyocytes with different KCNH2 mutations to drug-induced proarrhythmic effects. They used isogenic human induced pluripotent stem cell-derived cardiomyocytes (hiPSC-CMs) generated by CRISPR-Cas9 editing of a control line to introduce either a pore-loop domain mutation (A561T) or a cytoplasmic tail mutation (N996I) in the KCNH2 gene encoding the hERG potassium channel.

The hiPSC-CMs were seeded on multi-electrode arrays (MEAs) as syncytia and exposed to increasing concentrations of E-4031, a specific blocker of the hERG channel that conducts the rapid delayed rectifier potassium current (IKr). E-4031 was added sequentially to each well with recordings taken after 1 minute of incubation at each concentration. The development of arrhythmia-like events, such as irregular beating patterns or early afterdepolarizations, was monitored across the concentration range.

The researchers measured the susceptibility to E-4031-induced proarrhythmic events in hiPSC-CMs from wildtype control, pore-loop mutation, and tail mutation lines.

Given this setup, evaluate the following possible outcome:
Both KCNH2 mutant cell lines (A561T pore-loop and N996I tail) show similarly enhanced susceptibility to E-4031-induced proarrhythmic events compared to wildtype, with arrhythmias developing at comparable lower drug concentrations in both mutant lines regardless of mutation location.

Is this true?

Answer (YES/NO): NO